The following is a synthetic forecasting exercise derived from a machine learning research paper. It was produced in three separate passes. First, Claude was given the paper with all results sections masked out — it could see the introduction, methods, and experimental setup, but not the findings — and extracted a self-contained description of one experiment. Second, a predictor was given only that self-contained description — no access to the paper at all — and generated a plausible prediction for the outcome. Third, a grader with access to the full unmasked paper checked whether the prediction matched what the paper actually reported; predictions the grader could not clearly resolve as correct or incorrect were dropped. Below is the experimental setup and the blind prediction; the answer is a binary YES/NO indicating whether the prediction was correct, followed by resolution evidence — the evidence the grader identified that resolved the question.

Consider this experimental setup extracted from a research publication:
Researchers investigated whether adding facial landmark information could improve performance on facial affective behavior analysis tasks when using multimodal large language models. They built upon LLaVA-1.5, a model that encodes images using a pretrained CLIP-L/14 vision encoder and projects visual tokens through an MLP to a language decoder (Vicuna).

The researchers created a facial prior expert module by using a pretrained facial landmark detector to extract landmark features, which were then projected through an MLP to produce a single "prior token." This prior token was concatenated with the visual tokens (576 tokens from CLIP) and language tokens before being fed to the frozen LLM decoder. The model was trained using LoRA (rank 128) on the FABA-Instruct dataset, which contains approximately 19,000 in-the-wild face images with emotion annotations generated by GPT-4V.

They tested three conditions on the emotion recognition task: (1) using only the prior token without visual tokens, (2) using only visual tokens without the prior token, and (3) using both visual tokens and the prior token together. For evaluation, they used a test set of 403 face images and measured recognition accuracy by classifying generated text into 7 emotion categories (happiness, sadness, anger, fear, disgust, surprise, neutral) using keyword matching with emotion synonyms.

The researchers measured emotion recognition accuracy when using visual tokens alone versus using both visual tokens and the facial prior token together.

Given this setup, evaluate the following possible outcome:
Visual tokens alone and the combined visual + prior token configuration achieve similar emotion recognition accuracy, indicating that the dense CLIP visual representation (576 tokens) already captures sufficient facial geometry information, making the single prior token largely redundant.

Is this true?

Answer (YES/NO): NO